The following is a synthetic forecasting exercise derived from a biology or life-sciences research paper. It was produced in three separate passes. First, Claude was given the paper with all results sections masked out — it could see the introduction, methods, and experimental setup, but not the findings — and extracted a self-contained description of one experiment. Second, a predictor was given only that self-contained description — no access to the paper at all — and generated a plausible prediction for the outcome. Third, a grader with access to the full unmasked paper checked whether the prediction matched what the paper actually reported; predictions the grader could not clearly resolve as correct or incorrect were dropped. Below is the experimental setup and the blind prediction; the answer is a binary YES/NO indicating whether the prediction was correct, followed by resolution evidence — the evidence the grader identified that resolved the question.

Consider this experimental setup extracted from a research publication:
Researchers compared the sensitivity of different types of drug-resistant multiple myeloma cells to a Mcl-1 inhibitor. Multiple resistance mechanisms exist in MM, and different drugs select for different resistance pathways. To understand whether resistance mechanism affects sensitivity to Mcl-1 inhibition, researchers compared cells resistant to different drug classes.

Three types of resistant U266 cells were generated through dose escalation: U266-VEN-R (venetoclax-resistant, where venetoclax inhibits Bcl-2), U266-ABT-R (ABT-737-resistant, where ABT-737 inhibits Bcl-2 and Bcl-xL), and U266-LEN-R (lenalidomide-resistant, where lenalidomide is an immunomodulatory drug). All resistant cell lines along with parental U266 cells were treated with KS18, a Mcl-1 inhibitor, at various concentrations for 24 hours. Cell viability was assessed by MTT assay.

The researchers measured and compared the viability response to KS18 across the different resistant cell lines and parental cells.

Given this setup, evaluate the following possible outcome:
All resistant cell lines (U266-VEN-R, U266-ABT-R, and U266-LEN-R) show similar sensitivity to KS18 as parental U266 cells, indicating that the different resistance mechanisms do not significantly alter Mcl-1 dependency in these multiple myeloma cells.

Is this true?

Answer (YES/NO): NO